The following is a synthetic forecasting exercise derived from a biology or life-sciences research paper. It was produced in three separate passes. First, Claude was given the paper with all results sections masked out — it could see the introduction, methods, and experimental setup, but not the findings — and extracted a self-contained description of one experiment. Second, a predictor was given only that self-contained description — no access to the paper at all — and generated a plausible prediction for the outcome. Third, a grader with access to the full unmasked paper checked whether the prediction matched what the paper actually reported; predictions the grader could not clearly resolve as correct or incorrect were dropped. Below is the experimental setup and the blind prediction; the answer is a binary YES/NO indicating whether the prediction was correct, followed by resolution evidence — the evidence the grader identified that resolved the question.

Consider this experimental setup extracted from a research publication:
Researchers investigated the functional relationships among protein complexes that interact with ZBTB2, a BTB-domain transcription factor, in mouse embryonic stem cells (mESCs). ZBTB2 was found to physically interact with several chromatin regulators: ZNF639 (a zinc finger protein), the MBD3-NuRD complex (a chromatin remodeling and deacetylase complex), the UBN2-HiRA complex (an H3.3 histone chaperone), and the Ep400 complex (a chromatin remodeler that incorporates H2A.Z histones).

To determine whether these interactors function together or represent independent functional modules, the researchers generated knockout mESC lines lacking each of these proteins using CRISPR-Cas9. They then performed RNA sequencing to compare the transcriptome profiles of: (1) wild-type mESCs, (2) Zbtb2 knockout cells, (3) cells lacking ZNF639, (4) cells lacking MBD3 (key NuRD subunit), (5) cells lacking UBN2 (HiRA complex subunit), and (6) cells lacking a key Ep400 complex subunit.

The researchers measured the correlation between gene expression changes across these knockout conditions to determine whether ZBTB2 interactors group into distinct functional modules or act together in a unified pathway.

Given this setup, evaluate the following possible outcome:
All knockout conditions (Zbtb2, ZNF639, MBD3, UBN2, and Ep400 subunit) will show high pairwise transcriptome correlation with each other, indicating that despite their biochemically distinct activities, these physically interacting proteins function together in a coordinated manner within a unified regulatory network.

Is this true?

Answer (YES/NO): NO